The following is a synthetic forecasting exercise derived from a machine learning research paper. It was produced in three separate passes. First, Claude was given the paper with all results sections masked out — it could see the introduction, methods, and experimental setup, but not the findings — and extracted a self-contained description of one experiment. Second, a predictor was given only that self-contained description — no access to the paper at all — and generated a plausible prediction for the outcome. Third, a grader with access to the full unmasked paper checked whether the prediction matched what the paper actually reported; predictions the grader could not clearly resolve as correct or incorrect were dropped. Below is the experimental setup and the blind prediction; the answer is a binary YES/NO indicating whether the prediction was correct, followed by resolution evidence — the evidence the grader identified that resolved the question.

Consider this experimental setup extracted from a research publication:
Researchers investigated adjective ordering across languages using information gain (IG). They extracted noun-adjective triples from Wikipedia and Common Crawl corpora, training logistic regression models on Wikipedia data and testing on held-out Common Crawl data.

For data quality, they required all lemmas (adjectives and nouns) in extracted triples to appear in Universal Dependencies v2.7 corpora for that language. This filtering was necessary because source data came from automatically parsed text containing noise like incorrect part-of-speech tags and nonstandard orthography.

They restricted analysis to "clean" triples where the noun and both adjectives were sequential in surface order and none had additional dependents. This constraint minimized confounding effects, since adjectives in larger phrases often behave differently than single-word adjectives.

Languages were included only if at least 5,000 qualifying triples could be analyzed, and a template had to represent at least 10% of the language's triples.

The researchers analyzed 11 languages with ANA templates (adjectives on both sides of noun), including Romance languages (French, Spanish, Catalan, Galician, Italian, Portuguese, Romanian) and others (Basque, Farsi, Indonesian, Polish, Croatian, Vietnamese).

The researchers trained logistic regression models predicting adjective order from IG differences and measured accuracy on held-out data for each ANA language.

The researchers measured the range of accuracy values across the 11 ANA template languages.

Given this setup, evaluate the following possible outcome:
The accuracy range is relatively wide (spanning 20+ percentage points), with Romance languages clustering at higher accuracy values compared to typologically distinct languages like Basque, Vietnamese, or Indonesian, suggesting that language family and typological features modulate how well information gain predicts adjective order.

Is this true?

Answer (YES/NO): NO